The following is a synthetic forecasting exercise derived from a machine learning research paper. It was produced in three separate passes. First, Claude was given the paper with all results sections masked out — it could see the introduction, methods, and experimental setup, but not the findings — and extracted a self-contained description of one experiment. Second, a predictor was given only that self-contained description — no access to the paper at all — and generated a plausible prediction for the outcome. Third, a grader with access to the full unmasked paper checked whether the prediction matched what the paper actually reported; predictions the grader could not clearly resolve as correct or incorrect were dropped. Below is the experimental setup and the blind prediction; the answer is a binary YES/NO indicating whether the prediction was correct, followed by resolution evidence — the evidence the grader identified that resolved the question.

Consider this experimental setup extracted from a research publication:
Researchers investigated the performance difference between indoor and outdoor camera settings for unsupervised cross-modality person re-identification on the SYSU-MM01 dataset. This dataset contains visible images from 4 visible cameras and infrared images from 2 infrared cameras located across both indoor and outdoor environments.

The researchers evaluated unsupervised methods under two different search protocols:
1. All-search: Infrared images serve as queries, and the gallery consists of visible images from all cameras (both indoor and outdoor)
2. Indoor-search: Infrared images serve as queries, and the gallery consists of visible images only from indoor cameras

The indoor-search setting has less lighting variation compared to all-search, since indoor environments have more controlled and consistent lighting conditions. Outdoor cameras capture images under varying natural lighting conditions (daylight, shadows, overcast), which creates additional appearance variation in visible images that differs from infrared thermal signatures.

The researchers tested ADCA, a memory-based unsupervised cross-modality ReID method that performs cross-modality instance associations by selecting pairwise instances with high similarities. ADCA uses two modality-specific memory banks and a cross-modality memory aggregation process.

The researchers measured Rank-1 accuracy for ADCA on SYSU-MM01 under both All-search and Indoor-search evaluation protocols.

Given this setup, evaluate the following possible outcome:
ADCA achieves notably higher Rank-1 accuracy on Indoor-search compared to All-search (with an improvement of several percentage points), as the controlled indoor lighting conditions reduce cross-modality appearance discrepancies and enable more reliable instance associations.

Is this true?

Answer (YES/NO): YES